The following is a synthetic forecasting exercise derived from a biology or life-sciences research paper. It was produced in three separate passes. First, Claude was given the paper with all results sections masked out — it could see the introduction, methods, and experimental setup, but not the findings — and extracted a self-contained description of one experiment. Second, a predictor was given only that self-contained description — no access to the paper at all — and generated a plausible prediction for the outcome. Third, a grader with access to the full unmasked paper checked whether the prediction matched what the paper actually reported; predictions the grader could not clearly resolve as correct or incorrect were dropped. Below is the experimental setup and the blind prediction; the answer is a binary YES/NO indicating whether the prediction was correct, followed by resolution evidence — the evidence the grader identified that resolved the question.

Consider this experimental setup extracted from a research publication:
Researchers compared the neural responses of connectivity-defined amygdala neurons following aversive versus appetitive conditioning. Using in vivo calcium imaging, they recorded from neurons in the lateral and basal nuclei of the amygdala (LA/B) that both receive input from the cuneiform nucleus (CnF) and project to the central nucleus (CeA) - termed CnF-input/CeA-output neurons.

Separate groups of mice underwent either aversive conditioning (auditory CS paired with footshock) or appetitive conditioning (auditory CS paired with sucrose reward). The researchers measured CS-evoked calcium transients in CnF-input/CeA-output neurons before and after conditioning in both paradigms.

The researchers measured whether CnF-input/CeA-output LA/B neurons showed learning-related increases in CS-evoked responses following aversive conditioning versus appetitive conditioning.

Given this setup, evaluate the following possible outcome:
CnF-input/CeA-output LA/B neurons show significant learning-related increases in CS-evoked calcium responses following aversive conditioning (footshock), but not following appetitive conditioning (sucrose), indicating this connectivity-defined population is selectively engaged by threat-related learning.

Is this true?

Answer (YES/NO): YES